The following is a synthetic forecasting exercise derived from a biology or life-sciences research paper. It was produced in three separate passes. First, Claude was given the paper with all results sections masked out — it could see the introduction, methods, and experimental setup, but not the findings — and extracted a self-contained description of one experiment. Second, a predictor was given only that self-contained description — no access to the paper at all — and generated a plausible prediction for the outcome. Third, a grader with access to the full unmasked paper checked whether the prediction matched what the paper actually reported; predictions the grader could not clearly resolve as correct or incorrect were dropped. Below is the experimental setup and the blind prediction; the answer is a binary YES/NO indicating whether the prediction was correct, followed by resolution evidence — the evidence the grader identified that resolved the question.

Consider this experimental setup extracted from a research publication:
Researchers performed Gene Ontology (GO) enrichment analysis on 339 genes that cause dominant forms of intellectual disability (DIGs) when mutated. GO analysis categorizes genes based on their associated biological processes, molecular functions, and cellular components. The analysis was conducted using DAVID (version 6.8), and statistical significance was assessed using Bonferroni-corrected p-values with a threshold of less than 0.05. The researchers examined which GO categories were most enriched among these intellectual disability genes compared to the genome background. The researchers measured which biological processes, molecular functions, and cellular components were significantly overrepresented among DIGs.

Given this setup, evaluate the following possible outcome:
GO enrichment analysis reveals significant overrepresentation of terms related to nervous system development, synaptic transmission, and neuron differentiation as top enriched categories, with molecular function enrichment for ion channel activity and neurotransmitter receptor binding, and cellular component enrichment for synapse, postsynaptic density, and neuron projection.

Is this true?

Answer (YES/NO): NO